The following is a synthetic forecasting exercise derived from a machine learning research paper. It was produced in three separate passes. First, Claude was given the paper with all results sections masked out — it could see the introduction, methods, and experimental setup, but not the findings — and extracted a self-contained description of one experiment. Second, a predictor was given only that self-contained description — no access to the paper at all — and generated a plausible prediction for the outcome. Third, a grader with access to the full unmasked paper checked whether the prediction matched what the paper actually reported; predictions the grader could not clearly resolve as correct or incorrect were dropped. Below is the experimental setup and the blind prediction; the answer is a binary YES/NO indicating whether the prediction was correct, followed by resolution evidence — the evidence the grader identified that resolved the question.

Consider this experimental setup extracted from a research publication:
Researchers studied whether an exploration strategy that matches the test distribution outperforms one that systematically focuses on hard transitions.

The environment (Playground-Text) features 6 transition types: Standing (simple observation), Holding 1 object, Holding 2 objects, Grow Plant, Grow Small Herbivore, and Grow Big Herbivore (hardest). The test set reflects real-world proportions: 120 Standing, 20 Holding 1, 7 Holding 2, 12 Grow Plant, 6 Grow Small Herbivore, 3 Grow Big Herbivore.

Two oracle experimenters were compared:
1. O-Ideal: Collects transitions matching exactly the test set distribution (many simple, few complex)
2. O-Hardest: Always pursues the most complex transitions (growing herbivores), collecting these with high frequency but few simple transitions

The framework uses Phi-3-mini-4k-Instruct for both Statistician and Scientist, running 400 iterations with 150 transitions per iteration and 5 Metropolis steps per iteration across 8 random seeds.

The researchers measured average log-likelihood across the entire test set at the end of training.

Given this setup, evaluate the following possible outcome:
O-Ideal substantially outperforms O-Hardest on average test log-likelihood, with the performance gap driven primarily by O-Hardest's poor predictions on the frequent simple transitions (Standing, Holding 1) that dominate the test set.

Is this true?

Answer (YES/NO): NO